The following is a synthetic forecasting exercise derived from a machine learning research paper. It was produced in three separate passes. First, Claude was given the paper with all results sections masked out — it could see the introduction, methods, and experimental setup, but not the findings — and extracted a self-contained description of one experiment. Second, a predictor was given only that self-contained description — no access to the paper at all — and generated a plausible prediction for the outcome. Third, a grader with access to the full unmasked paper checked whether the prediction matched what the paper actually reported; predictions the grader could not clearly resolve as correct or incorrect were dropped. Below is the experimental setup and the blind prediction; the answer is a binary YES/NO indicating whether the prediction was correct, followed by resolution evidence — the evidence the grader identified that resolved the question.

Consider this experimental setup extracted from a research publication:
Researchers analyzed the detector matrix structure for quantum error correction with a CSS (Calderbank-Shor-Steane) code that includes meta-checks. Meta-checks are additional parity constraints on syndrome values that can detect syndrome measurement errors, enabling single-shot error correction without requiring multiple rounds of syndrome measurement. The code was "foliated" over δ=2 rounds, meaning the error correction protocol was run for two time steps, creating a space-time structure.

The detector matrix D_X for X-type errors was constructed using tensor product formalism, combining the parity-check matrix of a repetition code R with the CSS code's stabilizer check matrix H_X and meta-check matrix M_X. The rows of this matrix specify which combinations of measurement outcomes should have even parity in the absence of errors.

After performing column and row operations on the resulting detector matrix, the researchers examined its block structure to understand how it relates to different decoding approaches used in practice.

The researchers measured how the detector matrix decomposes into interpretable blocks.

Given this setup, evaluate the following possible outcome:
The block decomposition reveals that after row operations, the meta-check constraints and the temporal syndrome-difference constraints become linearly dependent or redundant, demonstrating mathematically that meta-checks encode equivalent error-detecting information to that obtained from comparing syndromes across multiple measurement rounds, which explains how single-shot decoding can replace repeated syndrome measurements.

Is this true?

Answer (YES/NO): NO